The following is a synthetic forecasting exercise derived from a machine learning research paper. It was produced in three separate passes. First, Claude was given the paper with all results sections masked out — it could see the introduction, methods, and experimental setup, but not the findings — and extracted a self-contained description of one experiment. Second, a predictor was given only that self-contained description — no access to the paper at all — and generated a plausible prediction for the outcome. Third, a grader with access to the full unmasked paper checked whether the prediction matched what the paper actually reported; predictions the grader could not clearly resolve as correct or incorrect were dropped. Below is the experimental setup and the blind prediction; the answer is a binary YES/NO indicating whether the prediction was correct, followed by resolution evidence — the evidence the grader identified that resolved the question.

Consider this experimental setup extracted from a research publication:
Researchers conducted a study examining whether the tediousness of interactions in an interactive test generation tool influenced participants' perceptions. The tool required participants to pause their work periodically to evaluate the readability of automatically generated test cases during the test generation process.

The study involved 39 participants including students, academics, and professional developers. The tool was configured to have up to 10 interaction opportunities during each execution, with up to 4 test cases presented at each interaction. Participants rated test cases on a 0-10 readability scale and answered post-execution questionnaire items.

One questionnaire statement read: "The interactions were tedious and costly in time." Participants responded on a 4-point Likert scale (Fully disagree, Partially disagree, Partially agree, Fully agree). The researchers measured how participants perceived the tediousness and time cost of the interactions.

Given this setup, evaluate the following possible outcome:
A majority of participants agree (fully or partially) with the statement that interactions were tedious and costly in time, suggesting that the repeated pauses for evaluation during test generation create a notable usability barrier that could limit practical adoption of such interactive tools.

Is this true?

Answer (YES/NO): NO